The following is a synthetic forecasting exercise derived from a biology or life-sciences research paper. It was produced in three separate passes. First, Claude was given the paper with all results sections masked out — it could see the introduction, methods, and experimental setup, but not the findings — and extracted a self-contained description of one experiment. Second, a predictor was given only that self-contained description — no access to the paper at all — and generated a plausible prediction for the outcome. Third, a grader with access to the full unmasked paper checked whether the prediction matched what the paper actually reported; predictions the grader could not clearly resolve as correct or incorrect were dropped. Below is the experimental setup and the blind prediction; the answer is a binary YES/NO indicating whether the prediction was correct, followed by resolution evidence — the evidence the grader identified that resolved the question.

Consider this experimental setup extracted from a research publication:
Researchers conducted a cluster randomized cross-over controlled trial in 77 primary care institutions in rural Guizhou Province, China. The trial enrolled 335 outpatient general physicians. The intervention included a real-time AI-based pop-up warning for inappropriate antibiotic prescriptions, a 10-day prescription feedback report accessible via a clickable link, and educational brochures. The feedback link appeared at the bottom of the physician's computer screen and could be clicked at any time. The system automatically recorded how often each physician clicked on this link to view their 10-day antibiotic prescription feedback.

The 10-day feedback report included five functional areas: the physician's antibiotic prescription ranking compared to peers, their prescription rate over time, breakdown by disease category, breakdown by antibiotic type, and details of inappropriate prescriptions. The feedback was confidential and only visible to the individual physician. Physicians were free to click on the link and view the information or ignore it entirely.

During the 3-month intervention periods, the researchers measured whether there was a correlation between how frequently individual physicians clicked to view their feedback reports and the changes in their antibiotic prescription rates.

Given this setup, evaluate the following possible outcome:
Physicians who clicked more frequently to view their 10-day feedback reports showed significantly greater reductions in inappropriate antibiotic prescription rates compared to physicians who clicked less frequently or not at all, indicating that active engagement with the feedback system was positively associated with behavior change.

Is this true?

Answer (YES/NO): NO